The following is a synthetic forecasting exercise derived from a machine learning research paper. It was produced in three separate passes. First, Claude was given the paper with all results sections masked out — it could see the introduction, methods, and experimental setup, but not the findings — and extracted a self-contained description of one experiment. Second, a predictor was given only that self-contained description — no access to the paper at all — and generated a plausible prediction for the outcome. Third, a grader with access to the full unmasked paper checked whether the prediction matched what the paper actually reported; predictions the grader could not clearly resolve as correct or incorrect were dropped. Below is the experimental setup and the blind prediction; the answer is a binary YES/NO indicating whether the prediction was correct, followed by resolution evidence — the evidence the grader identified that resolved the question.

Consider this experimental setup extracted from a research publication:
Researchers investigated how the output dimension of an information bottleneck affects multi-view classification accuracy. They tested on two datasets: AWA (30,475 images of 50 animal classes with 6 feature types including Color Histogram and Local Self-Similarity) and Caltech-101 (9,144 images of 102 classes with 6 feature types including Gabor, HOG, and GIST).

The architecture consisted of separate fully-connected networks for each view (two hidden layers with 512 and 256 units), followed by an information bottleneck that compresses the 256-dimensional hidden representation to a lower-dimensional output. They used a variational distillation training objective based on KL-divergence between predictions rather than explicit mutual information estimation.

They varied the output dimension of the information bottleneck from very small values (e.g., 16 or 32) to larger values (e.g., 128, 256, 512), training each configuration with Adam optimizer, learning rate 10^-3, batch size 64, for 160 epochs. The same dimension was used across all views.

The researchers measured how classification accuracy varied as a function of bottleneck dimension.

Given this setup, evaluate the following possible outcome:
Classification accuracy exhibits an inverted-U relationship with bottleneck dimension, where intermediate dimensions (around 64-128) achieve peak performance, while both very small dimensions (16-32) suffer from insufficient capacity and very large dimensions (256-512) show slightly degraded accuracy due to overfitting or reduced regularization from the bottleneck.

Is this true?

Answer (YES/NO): YES